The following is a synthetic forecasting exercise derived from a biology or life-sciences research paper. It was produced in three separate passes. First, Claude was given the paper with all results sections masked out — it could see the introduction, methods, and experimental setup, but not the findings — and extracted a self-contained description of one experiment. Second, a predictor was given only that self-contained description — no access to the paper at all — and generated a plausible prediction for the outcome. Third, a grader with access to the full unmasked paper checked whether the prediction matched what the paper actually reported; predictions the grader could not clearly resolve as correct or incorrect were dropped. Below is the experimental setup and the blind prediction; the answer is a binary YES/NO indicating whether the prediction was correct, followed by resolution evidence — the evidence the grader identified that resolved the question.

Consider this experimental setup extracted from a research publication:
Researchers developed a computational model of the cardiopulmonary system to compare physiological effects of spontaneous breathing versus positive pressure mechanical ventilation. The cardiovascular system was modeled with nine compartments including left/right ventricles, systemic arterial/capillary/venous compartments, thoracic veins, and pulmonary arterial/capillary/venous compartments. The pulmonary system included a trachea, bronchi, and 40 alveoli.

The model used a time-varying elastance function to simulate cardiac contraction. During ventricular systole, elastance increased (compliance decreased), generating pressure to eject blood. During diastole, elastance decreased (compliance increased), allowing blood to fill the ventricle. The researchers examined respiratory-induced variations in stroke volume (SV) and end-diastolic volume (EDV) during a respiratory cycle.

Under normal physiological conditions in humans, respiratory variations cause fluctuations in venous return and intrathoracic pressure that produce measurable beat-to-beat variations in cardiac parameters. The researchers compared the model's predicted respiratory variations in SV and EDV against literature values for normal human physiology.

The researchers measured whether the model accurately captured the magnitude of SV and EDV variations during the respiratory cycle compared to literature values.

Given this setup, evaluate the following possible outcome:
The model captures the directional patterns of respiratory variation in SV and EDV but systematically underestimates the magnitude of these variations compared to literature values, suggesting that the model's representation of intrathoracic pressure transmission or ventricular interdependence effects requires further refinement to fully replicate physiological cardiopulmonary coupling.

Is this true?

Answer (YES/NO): NO